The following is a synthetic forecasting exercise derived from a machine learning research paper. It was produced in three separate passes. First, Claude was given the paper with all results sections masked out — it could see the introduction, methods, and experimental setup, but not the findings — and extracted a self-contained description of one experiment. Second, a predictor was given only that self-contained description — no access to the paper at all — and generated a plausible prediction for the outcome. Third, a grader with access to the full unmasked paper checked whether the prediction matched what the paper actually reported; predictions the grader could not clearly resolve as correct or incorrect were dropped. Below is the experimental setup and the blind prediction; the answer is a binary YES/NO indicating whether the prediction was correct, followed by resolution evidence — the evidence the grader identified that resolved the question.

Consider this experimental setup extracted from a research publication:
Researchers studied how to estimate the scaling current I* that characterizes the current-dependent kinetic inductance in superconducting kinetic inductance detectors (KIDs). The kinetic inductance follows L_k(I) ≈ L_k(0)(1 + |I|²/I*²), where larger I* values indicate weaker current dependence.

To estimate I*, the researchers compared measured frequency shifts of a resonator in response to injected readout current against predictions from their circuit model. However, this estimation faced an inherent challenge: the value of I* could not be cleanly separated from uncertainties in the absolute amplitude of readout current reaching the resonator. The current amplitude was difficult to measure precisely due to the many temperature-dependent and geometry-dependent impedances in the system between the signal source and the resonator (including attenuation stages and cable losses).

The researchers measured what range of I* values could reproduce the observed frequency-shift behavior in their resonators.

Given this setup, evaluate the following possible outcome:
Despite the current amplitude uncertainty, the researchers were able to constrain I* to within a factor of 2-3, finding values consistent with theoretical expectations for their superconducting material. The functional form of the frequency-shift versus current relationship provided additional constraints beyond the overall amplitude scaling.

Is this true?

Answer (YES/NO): NO